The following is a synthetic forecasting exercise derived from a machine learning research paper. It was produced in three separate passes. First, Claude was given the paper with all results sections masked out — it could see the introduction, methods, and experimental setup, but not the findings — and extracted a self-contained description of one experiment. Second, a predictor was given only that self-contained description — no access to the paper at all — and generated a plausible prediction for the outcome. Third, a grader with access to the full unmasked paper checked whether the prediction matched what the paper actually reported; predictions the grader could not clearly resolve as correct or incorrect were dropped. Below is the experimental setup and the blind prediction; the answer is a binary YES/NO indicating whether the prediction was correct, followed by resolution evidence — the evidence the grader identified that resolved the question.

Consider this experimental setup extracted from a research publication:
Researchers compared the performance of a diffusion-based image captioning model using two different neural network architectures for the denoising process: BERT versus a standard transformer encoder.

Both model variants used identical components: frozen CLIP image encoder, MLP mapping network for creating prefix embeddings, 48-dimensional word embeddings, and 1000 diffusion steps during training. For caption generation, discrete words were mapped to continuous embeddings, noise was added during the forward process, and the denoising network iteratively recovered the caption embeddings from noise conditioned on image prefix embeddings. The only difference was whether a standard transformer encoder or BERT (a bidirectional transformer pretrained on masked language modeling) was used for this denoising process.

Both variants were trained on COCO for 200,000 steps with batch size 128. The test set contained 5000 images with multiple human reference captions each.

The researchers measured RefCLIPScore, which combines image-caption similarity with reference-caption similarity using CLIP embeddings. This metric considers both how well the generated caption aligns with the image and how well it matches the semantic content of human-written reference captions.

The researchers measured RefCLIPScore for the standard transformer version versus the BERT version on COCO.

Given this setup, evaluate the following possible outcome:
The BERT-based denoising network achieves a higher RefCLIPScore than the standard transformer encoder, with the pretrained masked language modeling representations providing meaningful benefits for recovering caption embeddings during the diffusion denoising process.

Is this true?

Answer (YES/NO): YES